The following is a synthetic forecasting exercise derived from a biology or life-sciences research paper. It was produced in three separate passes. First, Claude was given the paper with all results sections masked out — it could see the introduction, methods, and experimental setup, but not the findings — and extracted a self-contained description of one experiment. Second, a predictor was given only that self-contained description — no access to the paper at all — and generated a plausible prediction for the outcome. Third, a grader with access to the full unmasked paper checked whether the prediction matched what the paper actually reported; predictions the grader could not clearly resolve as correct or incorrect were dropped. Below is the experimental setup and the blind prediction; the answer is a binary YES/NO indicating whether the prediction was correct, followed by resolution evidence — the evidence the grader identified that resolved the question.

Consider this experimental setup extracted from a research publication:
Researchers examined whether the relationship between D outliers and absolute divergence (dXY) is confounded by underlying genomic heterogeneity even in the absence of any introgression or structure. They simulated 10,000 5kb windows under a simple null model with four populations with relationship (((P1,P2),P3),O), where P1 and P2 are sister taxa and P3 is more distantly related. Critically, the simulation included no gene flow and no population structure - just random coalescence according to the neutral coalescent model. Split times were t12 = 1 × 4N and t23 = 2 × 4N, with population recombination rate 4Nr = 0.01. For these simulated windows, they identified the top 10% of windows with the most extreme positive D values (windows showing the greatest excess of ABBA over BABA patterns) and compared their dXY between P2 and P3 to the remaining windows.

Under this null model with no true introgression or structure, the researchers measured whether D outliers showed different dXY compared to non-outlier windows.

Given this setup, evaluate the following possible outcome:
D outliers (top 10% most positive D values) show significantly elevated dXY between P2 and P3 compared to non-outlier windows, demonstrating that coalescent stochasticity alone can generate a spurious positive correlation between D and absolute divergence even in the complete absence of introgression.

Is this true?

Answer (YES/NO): NO